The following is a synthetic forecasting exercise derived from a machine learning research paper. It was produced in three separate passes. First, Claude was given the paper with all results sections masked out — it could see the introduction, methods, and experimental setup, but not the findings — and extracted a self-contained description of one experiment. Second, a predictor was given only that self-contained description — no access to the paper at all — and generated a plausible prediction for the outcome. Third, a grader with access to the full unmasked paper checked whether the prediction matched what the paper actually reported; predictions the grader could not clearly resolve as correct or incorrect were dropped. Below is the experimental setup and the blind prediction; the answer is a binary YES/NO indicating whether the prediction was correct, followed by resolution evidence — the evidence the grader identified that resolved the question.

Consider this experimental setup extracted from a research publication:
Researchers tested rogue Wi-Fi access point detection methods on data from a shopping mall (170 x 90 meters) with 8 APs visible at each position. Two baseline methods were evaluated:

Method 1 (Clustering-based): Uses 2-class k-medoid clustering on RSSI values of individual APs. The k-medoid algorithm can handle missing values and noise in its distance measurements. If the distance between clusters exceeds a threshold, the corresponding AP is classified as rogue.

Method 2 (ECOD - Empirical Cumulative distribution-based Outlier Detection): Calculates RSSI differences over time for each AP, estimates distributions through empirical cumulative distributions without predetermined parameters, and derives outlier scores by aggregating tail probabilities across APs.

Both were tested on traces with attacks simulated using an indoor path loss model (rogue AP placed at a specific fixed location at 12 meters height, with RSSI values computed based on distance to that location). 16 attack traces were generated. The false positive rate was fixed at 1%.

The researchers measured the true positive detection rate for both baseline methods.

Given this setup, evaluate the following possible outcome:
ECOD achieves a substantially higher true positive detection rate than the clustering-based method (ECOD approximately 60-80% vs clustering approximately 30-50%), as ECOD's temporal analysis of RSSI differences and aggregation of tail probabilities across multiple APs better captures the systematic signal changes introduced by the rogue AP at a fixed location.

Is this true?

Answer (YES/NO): NO